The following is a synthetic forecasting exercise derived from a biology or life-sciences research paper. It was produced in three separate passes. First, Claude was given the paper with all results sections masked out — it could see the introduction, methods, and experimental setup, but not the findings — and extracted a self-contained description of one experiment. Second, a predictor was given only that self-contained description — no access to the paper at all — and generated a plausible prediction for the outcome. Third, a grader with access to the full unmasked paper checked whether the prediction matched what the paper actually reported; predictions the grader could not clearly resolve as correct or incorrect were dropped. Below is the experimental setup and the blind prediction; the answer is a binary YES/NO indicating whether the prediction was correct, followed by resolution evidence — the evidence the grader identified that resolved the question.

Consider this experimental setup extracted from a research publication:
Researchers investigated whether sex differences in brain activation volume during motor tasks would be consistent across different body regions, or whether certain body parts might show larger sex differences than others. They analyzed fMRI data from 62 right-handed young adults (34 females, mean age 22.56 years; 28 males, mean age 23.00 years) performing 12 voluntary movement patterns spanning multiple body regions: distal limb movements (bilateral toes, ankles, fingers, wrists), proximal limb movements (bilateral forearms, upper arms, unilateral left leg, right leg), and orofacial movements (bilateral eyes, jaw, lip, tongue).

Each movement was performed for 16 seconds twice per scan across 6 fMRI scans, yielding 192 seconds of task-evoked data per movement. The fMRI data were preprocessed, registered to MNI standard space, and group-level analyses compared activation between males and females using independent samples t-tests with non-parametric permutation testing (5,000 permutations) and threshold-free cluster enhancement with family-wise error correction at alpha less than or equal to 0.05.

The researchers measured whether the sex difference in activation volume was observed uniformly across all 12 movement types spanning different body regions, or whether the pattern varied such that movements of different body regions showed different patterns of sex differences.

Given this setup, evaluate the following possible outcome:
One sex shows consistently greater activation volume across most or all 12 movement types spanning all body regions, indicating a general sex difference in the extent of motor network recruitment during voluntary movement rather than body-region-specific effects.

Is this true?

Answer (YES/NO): YES